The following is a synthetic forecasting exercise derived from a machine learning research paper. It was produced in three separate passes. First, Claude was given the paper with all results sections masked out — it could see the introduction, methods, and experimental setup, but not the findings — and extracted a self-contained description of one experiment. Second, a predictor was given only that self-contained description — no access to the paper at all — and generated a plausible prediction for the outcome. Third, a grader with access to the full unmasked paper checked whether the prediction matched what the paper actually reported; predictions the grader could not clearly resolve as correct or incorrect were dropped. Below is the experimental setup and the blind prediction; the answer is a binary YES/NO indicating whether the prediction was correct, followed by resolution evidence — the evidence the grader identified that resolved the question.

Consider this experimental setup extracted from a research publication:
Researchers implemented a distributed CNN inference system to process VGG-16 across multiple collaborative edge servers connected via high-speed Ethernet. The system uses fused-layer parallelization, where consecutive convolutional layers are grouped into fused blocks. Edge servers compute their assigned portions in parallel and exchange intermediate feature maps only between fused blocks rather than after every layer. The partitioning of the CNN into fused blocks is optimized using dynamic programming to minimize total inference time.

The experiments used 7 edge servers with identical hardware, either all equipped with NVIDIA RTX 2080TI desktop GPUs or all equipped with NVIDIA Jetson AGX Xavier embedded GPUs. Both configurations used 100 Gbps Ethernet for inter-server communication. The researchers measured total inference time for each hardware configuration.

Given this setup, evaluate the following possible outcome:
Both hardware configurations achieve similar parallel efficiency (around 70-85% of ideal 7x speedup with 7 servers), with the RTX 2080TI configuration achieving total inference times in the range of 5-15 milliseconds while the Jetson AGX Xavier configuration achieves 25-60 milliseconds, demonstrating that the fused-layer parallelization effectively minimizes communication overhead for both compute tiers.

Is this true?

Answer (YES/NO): NO